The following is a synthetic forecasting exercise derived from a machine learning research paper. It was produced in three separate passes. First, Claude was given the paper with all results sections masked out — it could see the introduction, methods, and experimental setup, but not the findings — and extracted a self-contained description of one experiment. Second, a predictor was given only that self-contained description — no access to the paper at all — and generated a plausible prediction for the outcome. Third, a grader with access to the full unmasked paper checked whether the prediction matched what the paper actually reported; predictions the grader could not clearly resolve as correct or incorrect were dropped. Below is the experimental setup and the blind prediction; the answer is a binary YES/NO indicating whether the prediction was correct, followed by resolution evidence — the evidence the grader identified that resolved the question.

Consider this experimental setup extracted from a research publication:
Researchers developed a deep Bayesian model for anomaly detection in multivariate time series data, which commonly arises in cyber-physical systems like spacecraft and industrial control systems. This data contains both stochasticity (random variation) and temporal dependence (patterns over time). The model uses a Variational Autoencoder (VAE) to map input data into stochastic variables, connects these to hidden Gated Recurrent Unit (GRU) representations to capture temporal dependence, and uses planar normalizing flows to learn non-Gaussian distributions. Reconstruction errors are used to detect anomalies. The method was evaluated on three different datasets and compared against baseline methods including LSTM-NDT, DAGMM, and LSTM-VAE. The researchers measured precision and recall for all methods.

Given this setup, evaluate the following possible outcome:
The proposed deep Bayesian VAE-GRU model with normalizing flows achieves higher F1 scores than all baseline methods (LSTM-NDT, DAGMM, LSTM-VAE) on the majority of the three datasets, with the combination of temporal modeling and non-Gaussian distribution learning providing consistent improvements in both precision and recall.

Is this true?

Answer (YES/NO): NO